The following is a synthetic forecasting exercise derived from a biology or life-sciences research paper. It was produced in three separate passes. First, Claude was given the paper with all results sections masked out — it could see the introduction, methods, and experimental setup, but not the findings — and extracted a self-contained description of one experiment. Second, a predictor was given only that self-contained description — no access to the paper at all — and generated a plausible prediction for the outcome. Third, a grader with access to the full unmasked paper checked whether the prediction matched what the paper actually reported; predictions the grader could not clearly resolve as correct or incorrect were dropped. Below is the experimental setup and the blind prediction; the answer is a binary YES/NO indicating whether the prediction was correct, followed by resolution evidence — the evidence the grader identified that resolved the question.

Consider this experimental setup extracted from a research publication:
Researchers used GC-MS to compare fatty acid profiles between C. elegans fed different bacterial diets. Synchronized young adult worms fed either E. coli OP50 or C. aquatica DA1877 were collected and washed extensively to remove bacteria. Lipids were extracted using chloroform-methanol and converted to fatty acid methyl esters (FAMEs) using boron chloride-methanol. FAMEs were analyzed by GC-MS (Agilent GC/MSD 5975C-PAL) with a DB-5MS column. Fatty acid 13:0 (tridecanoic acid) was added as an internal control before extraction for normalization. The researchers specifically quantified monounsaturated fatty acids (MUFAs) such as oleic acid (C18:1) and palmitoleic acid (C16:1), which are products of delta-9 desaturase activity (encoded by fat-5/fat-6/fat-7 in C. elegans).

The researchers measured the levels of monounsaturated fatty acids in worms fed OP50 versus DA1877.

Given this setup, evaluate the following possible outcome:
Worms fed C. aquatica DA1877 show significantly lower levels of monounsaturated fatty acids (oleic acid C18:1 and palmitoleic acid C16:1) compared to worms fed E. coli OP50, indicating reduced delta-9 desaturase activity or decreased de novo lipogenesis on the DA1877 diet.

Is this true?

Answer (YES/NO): NO